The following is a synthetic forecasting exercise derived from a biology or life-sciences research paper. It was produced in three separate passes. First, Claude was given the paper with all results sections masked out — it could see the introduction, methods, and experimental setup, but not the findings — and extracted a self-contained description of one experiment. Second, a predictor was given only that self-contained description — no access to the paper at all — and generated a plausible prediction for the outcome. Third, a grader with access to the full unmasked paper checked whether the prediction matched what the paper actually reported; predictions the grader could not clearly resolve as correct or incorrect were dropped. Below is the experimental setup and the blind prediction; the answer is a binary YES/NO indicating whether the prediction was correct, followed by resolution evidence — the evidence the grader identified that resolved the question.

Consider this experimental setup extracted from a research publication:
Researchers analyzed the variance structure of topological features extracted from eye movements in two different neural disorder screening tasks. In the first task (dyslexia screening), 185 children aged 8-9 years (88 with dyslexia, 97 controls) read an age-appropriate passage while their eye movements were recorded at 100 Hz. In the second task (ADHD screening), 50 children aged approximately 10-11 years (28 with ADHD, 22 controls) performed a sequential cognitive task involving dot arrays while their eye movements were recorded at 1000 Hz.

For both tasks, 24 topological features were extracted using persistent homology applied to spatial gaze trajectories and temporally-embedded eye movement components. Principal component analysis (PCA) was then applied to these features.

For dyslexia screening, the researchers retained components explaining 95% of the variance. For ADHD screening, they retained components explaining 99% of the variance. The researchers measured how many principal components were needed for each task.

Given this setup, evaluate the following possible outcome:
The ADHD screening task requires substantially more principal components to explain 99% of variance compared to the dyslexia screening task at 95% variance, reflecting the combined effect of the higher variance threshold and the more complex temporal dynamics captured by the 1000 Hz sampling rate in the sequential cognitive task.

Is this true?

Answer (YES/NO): YES